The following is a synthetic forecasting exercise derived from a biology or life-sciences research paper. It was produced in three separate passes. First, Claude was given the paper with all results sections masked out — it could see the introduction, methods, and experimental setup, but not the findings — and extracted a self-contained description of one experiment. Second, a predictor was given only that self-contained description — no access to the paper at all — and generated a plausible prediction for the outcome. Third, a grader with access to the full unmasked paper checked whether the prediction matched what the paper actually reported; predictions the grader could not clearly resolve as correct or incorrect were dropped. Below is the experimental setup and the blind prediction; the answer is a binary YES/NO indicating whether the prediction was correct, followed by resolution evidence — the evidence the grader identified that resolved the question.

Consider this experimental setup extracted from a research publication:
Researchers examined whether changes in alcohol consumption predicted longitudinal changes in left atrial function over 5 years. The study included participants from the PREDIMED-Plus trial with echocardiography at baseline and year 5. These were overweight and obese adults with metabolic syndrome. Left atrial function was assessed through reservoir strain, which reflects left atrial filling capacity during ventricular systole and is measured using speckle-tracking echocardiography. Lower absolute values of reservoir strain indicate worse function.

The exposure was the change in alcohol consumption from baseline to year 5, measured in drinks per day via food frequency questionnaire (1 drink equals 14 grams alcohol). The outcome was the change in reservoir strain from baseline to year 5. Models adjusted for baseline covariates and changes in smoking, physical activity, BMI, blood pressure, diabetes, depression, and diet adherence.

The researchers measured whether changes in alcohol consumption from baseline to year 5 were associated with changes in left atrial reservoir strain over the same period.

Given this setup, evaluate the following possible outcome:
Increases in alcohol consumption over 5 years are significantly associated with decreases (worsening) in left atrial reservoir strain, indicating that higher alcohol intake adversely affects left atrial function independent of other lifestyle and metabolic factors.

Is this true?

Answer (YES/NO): NO